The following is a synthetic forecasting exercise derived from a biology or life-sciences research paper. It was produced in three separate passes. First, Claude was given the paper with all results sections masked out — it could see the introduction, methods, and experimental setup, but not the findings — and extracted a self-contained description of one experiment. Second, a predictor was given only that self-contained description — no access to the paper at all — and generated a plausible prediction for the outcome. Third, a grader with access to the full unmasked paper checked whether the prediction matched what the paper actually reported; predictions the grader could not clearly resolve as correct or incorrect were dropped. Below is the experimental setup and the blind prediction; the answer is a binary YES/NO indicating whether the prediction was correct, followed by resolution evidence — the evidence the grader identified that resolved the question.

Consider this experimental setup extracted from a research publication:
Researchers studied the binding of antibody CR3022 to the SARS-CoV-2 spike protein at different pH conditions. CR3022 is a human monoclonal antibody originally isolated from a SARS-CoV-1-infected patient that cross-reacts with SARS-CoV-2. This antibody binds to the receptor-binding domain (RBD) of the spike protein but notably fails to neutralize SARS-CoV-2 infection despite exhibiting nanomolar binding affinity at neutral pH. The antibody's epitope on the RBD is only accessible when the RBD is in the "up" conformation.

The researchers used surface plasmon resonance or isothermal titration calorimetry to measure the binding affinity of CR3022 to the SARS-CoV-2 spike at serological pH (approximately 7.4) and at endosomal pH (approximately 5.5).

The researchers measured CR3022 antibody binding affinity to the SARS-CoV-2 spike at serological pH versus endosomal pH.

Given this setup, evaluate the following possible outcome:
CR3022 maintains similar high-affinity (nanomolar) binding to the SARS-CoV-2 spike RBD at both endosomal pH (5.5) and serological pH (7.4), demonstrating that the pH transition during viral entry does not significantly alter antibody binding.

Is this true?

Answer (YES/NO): NO